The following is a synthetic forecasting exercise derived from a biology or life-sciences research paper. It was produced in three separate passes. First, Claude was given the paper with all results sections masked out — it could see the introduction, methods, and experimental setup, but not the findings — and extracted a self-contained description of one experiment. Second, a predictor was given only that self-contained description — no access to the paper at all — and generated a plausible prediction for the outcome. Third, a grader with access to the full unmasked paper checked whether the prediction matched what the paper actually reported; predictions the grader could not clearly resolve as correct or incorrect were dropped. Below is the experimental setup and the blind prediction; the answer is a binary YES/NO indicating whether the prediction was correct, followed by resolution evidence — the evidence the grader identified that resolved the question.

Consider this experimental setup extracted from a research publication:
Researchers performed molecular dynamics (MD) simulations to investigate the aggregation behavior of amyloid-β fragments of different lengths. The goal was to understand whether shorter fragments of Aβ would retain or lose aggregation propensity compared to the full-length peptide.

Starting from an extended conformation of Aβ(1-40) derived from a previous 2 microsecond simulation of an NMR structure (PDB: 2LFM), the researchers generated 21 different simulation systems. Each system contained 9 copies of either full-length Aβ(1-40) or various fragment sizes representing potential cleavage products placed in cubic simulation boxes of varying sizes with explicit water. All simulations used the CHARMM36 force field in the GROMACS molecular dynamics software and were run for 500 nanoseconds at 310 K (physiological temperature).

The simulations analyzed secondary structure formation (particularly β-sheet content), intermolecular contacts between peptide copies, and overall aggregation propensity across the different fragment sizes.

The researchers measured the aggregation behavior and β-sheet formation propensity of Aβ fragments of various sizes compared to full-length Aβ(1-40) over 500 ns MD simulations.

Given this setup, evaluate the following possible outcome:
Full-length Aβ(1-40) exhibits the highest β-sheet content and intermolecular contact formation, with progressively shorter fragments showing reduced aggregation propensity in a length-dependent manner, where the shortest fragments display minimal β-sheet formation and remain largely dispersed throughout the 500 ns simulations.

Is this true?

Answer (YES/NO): NO